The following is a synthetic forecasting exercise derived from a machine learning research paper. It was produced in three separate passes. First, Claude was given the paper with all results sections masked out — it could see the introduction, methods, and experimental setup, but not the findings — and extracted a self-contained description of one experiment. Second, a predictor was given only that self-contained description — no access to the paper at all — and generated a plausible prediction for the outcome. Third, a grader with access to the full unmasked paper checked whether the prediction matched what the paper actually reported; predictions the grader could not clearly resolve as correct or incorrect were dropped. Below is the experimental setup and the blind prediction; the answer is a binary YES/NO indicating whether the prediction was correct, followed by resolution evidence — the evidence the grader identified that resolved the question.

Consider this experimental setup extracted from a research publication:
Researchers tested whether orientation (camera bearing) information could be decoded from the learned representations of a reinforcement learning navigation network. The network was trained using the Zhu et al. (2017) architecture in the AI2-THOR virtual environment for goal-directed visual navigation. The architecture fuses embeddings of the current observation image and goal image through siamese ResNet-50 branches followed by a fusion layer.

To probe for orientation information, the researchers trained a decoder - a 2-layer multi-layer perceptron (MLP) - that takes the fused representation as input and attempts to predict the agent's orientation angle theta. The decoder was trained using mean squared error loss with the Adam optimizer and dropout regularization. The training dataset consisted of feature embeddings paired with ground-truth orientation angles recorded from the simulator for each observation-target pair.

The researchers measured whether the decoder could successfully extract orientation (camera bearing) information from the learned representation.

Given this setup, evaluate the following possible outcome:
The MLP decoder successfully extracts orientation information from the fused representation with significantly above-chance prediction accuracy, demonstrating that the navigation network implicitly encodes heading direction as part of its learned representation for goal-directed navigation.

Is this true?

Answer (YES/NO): YES